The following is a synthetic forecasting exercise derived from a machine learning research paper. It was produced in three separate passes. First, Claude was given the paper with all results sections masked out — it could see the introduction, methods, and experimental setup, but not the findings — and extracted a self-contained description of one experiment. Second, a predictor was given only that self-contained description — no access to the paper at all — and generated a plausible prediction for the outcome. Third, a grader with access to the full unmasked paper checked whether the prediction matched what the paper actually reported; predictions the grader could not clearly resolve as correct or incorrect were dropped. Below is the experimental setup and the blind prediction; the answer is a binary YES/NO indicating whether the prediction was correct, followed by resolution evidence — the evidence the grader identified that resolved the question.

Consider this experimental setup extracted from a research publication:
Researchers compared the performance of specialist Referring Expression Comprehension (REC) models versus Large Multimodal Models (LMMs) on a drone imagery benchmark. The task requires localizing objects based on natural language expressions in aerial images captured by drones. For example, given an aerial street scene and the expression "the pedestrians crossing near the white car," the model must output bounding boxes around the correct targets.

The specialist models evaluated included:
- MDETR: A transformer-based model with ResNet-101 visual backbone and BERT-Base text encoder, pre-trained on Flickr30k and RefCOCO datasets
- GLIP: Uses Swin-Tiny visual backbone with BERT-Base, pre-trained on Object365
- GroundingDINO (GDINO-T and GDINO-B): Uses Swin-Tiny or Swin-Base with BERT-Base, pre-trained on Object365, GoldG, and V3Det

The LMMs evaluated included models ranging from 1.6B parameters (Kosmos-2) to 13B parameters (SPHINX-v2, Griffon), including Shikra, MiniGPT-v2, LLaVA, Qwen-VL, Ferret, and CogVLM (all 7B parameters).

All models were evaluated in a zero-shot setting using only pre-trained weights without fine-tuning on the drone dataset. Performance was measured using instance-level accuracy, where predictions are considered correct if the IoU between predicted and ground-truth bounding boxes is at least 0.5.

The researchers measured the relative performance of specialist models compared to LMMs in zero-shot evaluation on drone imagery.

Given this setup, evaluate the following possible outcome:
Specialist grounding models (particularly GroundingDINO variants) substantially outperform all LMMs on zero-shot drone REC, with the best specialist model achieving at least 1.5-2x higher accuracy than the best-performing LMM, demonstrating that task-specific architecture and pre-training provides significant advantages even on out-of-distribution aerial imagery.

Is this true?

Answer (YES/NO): NO